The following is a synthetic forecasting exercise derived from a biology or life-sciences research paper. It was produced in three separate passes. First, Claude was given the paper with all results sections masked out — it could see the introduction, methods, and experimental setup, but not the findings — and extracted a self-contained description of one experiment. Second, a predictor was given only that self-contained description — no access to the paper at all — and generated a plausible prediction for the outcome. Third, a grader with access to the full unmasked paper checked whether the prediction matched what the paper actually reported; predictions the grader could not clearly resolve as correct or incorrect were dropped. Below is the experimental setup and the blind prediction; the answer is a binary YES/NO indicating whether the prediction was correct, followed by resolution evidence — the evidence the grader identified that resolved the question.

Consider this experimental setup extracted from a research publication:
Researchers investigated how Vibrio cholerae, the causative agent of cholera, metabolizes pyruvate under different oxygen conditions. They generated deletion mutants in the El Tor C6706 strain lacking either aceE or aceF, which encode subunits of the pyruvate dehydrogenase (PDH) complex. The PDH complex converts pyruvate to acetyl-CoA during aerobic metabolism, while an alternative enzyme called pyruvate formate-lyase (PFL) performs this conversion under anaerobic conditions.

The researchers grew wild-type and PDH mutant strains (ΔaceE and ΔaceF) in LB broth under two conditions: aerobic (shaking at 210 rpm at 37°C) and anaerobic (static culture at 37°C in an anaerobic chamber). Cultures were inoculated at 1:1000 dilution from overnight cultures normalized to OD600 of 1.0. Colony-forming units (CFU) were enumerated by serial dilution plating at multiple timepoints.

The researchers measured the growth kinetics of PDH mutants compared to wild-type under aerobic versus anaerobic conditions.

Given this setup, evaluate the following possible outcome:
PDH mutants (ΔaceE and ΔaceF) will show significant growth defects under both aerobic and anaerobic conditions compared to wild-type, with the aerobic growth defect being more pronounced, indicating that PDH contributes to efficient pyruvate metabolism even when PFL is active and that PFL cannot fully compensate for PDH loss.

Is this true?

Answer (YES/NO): NO